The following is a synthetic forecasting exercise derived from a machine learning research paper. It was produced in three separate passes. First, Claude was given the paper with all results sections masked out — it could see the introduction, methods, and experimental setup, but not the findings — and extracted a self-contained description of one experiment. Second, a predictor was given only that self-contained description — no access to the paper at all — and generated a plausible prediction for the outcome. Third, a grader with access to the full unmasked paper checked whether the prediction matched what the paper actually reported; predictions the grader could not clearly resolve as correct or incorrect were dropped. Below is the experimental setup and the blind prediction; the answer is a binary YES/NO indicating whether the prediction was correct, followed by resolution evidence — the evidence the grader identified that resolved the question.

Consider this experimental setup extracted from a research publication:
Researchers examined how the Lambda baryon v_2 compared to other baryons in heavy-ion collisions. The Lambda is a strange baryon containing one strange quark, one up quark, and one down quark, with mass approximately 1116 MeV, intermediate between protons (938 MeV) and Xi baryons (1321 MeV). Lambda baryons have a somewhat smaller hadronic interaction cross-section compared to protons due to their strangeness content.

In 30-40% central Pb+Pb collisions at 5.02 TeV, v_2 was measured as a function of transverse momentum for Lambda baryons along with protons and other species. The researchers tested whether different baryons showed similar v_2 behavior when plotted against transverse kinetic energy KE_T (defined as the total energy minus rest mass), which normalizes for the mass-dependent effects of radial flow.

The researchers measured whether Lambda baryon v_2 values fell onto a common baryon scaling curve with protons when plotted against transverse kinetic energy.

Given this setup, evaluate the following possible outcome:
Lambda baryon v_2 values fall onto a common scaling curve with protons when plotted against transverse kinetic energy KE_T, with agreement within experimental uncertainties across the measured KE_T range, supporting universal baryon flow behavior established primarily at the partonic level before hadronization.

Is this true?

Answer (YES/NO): YES